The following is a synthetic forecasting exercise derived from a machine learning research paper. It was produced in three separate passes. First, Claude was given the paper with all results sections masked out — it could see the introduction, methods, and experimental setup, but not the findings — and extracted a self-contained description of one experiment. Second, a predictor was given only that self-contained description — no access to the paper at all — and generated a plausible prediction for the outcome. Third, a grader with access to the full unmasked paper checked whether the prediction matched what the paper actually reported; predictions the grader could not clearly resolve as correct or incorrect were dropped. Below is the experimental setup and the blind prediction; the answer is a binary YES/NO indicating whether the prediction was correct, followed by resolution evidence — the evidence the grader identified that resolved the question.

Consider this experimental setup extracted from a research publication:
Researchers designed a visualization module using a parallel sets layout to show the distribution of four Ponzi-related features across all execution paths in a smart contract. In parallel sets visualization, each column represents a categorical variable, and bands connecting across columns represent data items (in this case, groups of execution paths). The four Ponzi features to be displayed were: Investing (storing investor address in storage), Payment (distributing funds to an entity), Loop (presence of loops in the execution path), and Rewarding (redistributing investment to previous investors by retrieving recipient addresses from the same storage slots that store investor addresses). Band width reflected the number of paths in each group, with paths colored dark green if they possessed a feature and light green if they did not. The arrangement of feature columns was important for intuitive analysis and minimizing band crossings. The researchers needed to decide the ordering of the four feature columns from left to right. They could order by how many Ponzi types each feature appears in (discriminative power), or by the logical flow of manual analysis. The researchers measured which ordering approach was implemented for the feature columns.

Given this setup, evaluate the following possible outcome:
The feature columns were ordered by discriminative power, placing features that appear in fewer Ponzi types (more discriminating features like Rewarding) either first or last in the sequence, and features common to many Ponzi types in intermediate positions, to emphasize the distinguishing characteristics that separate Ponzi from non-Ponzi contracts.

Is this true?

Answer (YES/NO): NO